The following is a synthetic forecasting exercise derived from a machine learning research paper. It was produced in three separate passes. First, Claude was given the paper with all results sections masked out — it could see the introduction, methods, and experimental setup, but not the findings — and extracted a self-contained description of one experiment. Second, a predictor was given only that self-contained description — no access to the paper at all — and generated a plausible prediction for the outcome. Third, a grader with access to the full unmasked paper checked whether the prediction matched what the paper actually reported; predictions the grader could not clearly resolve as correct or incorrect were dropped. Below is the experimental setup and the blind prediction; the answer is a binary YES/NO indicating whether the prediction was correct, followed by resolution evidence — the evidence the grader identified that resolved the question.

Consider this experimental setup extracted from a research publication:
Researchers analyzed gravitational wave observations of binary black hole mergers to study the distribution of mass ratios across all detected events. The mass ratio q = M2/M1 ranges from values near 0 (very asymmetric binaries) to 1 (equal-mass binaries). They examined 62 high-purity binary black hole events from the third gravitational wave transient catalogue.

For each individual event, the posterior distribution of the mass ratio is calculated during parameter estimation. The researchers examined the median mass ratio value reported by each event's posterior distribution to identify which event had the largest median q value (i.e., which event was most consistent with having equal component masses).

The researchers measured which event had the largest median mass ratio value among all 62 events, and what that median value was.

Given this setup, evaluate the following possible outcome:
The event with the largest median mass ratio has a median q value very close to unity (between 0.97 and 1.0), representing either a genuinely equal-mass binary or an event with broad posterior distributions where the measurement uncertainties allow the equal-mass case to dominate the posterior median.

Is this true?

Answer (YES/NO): NO